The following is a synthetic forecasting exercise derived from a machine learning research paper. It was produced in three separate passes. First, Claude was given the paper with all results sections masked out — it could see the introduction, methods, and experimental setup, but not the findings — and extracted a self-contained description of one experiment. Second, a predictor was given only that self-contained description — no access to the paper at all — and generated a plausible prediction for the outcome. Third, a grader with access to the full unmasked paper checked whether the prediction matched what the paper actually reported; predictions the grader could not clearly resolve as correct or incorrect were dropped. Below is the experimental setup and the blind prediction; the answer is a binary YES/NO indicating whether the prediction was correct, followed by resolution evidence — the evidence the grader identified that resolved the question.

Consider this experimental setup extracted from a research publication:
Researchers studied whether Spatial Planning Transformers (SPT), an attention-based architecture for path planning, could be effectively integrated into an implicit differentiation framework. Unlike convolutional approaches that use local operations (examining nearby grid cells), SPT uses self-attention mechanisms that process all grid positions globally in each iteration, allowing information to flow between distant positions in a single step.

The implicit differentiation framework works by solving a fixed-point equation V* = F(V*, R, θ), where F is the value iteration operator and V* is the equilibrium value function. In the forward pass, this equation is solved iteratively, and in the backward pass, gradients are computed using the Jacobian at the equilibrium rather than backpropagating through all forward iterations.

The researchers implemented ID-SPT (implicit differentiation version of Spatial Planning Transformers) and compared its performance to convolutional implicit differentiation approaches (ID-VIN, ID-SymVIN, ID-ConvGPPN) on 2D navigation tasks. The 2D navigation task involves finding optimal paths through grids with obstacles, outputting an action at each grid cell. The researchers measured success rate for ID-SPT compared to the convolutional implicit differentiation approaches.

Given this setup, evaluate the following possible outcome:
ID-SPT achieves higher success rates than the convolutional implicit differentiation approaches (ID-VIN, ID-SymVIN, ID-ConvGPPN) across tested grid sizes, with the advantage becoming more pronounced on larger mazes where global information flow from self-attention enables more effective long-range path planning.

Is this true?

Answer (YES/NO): NO